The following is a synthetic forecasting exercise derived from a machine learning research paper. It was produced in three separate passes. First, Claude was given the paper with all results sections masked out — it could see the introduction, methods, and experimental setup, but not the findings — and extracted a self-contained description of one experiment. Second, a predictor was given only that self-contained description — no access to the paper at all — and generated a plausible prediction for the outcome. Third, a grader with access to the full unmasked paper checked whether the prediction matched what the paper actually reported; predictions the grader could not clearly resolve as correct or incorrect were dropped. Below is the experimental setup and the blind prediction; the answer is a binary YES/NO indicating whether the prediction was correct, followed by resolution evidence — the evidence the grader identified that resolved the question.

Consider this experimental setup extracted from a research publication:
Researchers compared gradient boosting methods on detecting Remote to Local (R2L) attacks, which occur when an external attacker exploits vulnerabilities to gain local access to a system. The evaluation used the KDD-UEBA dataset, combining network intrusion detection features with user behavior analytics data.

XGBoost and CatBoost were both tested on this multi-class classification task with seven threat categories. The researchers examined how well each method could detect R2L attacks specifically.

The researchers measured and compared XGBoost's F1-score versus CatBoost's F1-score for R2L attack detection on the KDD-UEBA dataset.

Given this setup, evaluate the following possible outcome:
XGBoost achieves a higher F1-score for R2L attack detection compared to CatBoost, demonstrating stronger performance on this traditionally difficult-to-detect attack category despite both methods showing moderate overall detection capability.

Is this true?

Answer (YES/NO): NO